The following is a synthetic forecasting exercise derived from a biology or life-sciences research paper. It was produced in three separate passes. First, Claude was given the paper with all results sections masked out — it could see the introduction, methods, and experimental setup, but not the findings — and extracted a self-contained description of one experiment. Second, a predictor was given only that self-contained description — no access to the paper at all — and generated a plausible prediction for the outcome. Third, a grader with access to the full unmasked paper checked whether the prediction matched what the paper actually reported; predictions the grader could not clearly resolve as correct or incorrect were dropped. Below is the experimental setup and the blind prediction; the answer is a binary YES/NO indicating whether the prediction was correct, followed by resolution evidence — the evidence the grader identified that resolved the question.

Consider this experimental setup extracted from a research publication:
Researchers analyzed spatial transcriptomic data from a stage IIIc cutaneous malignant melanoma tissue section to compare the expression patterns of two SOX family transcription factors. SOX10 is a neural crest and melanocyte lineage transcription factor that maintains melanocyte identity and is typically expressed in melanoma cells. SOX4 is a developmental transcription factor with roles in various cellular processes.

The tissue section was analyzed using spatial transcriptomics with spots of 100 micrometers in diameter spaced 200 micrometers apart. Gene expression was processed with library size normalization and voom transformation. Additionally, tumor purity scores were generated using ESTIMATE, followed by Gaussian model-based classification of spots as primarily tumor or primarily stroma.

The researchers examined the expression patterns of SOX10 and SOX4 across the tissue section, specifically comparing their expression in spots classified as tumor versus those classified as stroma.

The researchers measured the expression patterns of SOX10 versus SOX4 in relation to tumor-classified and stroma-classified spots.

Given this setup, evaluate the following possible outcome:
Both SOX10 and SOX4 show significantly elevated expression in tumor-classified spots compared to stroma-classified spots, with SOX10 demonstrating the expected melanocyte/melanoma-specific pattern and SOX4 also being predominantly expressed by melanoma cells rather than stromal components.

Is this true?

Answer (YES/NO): NO